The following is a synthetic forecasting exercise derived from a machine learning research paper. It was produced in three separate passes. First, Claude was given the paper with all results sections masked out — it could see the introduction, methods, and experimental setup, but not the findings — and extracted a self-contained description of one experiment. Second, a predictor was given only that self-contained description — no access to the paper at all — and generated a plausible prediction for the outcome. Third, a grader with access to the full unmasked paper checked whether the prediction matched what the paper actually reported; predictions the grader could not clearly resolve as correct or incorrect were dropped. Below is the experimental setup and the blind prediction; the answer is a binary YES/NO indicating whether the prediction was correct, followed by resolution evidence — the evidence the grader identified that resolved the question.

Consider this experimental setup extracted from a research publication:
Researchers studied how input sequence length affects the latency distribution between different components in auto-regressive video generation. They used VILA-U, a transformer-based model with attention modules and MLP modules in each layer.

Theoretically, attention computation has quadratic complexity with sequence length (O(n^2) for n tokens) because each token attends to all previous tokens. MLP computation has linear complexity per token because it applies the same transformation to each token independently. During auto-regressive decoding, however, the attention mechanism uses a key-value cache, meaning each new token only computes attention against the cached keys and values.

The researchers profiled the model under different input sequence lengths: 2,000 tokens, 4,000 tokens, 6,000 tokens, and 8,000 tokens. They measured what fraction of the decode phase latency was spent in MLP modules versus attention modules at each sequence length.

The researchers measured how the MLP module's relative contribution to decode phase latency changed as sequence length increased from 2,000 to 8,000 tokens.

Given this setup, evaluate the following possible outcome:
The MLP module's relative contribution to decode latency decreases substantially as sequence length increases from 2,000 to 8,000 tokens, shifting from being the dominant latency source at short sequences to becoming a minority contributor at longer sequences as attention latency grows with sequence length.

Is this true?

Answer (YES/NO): NO